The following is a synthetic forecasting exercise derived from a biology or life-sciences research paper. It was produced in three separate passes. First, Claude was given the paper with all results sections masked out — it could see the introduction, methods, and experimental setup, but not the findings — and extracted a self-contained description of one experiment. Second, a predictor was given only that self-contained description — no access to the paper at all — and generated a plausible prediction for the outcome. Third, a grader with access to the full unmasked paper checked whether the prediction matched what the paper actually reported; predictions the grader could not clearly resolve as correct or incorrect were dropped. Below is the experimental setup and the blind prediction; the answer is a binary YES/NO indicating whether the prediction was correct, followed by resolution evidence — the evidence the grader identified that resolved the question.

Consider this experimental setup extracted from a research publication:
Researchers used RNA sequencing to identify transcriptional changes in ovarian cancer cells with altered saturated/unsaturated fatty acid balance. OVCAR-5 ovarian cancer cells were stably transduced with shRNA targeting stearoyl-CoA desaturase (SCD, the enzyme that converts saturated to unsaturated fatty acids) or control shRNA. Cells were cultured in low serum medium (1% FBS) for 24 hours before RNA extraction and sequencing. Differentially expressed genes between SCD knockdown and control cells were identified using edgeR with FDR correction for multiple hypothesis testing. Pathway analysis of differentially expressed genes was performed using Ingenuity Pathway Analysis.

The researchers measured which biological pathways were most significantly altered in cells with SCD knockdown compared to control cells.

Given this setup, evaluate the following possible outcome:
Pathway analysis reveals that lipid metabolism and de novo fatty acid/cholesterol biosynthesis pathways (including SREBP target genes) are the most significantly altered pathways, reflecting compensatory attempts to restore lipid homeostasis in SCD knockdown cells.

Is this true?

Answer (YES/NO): NO